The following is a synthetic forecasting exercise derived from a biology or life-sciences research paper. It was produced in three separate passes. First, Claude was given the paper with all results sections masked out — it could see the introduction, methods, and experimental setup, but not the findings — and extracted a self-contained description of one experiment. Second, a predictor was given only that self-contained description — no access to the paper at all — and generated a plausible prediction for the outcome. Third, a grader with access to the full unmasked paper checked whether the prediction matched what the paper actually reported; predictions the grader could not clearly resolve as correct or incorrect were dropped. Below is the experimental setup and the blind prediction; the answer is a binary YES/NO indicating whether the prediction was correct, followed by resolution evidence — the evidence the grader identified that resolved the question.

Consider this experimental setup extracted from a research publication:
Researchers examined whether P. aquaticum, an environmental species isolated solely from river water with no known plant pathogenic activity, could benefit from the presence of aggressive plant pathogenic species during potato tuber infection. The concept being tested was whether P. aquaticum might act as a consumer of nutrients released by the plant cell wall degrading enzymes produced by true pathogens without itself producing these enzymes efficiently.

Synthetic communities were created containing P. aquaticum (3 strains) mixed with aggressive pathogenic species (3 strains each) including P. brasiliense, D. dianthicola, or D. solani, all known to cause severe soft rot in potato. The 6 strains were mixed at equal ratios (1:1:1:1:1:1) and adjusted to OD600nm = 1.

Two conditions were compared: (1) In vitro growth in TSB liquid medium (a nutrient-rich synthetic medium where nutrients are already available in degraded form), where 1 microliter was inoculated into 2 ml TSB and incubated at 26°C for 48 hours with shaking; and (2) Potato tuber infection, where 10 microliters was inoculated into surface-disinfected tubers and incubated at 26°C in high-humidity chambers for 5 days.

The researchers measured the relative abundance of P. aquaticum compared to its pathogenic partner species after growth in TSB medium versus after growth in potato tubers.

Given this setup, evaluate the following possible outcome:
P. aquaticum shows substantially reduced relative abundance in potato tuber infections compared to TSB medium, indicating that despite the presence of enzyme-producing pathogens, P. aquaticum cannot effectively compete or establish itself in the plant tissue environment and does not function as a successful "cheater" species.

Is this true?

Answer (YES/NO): NO